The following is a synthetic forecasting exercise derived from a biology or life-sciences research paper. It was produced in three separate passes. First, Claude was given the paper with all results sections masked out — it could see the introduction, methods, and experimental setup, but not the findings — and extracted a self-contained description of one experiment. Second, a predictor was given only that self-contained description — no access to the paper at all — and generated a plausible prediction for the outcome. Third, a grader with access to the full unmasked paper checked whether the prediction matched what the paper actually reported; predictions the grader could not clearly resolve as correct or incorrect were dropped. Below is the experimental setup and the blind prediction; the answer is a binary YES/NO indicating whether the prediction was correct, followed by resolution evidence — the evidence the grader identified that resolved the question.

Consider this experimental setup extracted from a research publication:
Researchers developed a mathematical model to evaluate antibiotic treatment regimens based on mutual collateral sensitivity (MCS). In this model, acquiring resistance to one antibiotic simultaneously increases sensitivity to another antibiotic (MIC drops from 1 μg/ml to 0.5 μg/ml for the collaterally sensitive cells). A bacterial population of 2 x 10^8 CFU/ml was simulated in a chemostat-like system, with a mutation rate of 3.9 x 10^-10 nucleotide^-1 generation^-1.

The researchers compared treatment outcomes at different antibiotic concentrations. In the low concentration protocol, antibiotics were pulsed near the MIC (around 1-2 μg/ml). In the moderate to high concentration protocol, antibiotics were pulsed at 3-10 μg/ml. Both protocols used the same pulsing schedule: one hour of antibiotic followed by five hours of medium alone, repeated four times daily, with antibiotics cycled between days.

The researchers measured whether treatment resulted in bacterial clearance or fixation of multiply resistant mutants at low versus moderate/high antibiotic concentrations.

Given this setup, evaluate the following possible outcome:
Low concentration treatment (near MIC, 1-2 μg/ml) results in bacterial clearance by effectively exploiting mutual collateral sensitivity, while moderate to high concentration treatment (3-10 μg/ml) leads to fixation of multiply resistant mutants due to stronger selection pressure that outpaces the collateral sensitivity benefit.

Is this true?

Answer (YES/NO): NO